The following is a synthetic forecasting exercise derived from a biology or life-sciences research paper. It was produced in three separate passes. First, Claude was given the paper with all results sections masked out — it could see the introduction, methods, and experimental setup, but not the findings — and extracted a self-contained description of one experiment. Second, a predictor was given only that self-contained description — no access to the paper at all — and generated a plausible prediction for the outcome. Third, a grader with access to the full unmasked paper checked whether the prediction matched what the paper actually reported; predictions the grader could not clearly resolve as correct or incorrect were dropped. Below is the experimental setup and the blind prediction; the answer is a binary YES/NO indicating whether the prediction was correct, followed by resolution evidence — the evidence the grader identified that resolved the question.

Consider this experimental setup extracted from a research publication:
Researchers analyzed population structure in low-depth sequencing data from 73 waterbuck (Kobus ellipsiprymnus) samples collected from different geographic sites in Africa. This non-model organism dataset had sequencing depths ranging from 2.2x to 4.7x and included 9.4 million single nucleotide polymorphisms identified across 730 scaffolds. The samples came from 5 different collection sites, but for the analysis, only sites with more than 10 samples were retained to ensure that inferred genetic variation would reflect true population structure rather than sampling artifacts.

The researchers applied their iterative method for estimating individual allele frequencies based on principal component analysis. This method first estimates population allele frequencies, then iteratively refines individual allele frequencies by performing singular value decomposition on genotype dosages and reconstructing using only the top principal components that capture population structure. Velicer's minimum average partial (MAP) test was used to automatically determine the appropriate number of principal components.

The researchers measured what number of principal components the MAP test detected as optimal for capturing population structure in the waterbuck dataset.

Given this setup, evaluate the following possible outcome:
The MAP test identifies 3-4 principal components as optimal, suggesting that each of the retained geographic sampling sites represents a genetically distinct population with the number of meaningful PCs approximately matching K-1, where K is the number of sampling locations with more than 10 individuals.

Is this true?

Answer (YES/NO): YES